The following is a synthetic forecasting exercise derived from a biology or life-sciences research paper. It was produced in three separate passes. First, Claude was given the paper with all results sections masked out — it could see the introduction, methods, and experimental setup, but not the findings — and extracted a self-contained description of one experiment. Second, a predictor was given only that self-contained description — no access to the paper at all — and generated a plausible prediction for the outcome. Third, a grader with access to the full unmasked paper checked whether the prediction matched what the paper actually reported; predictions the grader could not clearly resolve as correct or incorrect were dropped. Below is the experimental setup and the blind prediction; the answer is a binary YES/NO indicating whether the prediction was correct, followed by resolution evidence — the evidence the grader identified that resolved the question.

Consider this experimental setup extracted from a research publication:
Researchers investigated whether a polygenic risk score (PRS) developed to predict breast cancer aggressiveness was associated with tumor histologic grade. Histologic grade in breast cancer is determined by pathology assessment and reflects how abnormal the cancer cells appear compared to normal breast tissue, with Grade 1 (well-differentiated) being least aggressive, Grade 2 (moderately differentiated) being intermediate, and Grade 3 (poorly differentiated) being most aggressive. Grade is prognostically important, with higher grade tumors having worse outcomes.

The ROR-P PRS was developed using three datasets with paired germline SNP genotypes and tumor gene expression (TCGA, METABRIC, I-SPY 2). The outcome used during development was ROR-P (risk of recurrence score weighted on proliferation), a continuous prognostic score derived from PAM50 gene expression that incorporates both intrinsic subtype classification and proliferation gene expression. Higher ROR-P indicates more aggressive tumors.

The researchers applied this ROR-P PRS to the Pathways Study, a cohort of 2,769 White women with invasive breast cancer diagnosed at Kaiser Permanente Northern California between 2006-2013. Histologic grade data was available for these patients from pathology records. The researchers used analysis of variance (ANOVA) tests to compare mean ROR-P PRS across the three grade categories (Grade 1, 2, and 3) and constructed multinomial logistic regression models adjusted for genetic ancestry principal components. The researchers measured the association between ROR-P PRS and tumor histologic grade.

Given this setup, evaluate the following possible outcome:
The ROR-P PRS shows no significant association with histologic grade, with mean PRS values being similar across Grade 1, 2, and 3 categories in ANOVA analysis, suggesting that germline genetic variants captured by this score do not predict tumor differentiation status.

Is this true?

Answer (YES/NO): YES